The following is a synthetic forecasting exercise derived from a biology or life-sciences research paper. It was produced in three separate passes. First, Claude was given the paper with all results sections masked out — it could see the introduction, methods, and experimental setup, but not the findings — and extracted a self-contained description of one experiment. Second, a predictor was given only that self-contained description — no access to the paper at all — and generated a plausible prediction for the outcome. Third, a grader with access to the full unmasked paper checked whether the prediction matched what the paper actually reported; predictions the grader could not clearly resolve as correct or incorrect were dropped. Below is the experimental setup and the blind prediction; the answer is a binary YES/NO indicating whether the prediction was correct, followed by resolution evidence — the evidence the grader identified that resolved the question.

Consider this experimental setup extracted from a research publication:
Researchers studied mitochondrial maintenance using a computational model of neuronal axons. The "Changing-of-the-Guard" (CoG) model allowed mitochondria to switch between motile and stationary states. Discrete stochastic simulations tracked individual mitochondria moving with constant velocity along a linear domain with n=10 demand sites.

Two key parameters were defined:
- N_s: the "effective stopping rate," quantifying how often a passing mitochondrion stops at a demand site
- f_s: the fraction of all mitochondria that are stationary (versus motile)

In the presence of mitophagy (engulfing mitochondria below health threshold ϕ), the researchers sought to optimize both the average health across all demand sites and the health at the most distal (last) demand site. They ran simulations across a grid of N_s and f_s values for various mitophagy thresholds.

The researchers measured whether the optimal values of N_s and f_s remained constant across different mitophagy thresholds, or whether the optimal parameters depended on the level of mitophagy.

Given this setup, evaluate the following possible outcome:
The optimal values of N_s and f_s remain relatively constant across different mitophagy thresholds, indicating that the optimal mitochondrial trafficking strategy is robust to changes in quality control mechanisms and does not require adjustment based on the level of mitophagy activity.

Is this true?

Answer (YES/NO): NO